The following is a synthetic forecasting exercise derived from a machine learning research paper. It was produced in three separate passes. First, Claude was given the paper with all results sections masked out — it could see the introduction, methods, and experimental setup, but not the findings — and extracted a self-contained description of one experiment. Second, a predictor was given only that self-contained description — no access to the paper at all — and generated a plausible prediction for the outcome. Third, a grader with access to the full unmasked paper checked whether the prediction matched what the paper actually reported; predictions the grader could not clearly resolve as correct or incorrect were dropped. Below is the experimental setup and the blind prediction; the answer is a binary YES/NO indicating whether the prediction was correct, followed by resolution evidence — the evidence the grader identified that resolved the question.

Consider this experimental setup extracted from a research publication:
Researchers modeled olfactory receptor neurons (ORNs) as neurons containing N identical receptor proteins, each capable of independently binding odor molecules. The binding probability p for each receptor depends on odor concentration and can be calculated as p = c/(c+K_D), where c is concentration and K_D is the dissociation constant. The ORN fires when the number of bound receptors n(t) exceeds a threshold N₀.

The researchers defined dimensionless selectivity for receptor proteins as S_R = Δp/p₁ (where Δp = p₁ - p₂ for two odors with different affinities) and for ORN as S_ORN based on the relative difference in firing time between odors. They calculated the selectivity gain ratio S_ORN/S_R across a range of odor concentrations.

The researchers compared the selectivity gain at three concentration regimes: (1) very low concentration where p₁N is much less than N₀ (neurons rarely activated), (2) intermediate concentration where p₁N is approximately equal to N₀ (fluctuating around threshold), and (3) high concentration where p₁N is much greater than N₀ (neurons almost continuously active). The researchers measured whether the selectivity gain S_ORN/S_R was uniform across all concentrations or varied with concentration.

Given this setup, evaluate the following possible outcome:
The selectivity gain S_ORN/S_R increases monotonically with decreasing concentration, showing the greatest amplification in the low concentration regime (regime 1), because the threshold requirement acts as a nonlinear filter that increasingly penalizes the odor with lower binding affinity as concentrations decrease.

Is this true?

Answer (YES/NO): YES